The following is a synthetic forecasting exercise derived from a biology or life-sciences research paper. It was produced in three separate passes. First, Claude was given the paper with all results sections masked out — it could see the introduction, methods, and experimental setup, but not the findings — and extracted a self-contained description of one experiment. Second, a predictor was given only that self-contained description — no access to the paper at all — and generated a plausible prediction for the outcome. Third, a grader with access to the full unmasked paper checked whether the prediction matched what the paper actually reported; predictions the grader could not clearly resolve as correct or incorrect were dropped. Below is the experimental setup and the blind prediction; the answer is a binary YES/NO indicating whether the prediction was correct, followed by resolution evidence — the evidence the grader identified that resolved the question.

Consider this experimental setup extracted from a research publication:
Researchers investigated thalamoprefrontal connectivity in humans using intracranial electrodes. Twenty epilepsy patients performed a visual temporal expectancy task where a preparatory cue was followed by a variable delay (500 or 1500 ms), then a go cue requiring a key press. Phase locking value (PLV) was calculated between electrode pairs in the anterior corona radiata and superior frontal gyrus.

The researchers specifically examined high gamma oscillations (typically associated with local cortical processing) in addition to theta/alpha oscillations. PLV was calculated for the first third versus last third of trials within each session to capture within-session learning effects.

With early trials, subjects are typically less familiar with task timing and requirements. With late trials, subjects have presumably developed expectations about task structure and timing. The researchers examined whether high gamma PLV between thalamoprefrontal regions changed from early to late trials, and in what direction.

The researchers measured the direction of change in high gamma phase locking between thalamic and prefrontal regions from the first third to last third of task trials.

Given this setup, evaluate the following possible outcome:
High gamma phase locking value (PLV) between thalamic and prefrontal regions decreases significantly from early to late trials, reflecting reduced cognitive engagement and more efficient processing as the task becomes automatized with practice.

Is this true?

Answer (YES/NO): YES